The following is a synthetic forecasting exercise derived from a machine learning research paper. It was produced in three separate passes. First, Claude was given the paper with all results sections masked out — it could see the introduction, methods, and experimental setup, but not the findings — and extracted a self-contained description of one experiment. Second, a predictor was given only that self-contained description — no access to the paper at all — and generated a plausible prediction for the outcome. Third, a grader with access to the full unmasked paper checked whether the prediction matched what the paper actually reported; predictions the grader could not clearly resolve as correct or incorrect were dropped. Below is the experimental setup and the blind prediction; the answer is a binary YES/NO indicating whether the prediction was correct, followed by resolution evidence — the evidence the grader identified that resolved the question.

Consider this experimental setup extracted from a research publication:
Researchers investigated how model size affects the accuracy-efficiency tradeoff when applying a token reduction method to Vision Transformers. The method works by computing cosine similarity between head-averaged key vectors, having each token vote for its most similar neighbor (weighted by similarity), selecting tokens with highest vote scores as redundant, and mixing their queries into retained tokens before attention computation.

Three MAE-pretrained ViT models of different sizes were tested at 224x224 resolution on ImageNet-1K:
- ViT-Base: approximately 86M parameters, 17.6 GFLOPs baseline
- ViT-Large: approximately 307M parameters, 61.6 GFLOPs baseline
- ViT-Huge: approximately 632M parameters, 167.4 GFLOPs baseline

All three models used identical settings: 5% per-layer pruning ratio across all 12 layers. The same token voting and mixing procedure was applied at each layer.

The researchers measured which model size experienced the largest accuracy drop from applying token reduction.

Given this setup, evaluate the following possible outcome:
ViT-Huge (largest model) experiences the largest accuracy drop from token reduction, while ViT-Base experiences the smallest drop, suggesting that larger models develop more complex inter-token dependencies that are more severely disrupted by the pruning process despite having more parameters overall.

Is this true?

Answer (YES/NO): NO